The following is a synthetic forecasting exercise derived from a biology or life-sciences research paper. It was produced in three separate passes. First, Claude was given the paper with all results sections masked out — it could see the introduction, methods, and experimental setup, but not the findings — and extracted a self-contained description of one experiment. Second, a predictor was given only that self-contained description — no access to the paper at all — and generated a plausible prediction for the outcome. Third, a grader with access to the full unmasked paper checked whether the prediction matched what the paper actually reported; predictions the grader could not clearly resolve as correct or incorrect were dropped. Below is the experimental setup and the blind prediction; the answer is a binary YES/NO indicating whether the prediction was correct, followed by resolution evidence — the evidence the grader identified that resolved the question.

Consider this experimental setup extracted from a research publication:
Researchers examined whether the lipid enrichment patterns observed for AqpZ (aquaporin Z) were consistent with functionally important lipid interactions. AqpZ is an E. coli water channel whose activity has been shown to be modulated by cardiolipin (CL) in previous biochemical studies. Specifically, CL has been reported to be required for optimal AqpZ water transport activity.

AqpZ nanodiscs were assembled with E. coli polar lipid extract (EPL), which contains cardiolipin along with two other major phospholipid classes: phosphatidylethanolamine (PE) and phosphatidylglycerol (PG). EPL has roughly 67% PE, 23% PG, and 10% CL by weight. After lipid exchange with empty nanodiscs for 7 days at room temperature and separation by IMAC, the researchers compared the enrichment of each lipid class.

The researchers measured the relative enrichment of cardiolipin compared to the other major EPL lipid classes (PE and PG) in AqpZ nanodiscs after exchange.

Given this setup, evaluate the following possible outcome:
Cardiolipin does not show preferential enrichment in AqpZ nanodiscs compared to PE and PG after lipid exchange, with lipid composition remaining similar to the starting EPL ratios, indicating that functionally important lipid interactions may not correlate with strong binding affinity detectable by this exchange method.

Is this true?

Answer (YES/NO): NO